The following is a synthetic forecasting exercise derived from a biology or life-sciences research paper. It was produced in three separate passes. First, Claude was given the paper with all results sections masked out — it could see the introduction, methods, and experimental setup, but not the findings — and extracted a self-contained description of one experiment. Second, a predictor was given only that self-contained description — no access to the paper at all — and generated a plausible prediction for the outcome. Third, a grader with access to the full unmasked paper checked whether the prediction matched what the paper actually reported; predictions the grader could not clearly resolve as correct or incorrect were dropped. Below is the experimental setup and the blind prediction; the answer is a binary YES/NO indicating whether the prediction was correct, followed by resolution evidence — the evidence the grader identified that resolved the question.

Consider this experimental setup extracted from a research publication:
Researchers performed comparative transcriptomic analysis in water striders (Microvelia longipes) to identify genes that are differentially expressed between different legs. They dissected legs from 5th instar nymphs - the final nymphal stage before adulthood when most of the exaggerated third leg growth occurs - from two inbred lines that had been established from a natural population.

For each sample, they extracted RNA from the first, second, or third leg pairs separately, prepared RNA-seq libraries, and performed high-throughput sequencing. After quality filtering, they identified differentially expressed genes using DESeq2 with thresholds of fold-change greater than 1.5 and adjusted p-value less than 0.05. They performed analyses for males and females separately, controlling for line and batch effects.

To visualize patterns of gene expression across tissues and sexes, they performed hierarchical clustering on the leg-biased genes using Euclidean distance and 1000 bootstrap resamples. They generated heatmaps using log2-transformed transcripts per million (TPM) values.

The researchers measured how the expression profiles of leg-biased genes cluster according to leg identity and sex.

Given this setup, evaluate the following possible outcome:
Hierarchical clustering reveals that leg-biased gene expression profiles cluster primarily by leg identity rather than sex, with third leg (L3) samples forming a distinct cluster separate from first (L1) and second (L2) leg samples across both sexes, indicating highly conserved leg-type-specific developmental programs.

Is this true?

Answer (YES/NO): NO